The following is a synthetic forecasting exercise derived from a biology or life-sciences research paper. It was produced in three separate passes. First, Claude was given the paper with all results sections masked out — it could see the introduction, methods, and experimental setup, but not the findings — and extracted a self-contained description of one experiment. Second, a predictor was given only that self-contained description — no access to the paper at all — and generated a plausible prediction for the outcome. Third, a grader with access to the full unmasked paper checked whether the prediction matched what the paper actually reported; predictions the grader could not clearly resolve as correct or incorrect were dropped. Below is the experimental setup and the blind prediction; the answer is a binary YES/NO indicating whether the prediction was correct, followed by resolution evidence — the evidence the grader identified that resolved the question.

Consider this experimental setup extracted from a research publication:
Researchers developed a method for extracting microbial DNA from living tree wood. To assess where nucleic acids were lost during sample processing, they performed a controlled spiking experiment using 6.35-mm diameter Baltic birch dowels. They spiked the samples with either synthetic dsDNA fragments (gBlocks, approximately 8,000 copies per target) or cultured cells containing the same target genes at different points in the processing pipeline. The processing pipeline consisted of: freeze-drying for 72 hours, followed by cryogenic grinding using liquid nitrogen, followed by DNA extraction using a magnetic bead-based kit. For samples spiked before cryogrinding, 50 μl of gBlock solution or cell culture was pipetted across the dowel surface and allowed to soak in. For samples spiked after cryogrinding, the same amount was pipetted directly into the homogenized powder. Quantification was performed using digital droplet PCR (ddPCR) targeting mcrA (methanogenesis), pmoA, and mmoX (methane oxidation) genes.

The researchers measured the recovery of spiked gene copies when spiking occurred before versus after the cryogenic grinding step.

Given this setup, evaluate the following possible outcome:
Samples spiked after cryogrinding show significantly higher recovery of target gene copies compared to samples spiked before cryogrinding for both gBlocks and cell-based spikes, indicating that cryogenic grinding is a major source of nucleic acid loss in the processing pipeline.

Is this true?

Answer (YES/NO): NO